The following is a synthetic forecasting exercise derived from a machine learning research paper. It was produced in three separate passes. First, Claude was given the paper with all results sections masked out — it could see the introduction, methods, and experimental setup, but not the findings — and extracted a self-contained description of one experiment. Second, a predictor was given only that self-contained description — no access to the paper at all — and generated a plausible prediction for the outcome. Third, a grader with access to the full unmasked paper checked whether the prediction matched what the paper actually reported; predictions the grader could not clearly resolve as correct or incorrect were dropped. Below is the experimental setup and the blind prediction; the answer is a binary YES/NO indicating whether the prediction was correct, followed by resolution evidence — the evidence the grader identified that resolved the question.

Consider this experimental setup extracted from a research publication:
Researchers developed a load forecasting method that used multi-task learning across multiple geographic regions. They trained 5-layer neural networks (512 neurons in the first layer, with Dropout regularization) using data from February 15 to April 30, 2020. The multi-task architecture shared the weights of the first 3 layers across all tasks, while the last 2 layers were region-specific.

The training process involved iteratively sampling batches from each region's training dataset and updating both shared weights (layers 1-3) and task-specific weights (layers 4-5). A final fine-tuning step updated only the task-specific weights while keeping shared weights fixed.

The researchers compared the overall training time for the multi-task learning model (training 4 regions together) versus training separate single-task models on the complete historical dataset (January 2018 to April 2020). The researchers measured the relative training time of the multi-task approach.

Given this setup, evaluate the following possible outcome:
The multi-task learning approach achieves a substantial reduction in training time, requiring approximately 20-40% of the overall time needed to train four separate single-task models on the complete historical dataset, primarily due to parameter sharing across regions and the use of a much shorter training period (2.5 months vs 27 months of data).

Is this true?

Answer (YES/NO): NO